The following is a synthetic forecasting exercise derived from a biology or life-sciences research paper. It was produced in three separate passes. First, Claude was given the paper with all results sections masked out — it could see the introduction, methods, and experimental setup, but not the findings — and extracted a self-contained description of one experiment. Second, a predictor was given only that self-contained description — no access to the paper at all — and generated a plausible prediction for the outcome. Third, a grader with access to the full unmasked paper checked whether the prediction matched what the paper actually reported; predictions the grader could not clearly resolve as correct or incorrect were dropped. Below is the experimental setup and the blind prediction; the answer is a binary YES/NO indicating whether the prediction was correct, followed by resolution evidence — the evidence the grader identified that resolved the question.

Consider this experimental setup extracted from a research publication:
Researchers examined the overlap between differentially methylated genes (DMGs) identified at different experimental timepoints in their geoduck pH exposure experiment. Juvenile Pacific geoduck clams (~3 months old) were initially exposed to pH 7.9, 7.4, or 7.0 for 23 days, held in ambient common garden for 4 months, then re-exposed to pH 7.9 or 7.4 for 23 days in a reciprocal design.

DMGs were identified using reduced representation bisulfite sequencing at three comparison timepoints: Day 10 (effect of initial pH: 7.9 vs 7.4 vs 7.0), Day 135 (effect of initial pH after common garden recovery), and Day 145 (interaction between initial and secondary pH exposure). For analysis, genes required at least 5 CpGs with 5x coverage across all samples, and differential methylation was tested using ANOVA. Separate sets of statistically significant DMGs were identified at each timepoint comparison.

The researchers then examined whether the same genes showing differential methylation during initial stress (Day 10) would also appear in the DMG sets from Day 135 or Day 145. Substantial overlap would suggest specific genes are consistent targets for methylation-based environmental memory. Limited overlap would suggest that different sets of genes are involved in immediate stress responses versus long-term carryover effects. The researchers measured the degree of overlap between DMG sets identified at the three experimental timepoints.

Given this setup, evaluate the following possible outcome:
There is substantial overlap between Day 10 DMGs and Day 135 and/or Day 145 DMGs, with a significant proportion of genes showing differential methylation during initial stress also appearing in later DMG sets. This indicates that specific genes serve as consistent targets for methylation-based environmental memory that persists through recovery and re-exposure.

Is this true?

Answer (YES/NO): NO